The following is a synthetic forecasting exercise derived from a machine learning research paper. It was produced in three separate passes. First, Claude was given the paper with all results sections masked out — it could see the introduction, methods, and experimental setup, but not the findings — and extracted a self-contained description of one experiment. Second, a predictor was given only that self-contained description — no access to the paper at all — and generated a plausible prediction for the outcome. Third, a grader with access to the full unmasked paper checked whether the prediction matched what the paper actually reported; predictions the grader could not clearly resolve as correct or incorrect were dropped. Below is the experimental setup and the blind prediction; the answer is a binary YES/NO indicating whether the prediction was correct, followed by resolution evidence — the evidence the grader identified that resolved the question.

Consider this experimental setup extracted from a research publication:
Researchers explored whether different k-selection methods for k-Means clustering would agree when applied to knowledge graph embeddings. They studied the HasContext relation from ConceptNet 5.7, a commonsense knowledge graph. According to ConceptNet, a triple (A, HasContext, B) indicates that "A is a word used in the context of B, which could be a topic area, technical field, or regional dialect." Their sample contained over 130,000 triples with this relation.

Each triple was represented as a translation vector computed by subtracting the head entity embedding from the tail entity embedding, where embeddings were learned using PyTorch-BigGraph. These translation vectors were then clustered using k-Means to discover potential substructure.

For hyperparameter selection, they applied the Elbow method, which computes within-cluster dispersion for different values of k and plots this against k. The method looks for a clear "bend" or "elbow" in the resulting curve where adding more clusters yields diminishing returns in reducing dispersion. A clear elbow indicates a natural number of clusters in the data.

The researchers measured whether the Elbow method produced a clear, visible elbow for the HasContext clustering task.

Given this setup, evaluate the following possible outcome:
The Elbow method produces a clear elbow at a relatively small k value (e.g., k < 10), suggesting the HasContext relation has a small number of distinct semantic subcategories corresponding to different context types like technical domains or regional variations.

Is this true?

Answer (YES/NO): NO